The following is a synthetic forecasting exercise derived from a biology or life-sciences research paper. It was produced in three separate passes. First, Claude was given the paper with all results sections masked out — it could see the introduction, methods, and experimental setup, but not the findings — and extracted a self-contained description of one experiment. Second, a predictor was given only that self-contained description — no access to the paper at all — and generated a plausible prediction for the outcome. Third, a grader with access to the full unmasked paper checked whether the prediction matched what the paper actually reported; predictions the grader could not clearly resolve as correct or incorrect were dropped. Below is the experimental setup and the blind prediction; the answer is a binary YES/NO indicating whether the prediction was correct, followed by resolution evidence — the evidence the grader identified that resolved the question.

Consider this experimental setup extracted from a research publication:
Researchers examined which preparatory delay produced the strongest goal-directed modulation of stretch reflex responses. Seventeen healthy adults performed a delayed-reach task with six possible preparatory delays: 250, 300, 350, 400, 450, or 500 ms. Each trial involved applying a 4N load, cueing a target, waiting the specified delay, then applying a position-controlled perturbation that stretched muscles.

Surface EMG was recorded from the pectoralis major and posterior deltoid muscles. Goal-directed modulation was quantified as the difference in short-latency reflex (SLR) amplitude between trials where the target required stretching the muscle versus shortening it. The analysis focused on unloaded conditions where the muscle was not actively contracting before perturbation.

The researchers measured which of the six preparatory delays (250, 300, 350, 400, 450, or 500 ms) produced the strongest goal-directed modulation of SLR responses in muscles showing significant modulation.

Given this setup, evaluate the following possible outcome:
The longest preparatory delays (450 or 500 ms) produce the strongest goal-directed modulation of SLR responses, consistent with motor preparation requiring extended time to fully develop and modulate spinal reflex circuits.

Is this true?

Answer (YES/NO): NO